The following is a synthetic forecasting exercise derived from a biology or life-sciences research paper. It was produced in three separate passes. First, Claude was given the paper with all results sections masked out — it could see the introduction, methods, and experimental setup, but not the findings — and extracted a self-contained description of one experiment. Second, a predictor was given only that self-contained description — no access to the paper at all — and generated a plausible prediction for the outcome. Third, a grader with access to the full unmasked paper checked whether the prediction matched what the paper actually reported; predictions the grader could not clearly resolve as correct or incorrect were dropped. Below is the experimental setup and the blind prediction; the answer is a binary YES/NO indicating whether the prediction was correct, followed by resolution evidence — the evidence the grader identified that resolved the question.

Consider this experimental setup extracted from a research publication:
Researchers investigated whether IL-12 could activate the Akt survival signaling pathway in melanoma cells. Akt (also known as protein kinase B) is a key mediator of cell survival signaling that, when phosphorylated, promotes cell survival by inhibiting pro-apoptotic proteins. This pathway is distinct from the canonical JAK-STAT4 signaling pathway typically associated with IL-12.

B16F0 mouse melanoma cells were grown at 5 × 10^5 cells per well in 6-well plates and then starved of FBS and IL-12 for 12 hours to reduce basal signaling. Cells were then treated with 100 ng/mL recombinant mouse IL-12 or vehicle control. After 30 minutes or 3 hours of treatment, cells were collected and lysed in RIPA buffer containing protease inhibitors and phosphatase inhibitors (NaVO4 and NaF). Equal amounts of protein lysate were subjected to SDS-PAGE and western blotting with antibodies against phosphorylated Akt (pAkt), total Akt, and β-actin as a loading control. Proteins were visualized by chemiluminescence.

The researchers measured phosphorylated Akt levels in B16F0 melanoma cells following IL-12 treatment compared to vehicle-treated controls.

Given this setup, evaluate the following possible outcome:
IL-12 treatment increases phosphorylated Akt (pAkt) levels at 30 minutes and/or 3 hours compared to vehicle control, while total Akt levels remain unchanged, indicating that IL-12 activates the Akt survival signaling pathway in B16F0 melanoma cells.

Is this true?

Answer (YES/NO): YES